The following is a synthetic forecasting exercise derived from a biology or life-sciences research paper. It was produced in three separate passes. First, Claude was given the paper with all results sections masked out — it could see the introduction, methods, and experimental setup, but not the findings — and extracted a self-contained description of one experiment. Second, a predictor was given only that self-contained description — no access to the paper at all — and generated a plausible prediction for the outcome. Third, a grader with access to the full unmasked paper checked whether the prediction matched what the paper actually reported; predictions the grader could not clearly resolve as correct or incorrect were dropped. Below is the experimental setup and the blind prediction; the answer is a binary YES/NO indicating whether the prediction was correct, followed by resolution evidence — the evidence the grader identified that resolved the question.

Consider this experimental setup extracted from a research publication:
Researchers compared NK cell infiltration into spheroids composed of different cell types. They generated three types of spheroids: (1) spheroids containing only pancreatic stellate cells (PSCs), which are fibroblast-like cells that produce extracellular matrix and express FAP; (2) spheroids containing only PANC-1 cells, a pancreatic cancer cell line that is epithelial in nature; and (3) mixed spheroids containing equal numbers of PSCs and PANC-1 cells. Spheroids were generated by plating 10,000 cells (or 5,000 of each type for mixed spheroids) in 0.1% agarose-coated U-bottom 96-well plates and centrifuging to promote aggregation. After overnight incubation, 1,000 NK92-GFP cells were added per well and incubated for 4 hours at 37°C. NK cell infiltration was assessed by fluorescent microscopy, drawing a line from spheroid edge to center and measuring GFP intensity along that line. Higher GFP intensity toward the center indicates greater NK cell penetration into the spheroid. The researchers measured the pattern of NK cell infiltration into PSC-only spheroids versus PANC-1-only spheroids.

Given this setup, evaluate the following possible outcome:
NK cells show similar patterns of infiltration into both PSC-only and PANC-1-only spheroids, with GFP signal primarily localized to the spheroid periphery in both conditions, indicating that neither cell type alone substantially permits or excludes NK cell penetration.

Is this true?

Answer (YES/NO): NO